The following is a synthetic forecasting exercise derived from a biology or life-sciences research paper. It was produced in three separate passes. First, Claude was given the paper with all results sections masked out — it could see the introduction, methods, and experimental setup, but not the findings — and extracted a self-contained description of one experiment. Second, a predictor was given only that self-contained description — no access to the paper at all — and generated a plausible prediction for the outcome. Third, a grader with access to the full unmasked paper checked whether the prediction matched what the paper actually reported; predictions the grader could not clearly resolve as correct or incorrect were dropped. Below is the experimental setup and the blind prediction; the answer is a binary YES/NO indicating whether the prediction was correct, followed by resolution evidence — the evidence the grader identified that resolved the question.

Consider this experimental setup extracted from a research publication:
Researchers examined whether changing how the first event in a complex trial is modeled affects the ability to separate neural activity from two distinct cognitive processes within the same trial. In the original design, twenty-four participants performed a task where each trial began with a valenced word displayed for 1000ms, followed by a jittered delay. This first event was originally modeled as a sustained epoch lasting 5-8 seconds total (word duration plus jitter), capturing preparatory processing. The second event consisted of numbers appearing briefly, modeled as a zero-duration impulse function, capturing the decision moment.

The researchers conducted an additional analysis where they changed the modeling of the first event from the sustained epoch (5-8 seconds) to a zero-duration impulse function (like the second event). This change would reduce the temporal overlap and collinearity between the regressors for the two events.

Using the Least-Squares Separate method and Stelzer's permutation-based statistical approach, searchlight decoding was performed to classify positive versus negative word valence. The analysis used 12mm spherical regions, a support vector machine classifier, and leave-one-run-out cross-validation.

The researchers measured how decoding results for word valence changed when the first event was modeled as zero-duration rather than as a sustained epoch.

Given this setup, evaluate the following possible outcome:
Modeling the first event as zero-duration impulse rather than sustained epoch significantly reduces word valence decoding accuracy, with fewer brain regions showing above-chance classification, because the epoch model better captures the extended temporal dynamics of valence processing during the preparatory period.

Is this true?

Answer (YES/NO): YES